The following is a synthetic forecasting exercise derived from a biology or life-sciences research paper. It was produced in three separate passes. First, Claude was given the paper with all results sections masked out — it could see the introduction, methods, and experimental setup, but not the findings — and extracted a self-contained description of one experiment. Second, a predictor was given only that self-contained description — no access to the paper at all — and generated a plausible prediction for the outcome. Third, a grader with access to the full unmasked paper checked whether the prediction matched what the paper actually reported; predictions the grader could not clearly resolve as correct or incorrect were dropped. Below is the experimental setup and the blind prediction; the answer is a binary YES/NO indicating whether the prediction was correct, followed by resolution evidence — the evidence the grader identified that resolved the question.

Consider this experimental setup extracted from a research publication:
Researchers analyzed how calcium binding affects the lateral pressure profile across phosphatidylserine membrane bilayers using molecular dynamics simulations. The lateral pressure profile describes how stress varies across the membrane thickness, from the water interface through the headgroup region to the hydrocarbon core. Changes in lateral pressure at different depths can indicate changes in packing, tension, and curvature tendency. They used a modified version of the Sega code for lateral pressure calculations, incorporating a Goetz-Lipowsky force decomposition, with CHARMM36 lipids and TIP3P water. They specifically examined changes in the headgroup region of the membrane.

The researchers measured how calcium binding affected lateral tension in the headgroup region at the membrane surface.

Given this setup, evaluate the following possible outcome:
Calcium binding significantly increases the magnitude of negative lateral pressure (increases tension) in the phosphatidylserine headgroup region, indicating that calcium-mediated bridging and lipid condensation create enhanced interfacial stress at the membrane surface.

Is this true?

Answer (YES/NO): YES